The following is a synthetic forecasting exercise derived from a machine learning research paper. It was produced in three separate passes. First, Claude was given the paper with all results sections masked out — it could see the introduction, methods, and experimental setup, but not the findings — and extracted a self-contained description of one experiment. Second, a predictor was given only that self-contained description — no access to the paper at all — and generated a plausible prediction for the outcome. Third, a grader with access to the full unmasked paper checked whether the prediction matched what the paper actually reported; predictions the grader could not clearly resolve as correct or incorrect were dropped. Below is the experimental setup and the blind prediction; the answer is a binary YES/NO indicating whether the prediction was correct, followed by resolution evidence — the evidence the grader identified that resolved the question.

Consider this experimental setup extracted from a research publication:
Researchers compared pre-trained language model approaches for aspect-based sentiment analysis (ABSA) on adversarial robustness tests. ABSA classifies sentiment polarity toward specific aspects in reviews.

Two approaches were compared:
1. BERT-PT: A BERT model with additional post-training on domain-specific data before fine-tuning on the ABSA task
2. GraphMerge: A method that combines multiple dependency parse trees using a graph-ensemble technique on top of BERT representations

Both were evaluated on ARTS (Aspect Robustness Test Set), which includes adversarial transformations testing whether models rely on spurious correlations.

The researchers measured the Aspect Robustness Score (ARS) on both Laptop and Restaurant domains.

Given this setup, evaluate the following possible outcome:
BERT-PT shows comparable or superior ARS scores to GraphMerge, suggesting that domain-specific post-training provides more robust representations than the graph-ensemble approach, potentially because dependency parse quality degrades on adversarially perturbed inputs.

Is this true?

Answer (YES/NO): YES